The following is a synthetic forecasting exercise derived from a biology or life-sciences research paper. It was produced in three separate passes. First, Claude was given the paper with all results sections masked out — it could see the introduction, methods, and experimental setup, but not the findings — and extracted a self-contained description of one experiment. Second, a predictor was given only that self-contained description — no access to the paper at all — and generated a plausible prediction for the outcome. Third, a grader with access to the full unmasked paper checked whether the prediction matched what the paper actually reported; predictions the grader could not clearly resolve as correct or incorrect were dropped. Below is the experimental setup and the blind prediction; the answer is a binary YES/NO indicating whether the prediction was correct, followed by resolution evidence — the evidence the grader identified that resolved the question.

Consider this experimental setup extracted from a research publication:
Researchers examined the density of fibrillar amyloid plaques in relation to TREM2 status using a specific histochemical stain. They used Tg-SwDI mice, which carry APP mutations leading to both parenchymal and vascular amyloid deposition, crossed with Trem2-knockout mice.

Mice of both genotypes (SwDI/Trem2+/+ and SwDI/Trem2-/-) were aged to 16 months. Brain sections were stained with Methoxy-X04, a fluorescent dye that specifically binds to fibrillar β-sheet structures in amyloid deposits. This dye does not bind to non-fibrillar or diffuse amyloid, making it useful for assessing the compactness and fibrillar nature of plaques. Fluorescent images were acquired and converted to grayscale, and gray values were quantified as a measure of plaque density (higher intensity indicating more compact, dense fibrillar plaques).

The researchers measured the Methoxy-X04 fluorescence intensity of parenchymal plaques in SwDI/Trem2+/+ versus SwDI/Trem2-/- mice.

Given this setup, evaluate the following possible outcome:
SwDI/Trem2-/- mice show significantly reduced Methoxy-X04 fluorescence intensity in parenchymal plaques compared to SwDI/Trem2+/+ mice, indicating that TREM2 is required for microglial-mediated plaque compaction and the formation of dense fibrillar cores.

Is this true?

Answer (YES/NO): YES